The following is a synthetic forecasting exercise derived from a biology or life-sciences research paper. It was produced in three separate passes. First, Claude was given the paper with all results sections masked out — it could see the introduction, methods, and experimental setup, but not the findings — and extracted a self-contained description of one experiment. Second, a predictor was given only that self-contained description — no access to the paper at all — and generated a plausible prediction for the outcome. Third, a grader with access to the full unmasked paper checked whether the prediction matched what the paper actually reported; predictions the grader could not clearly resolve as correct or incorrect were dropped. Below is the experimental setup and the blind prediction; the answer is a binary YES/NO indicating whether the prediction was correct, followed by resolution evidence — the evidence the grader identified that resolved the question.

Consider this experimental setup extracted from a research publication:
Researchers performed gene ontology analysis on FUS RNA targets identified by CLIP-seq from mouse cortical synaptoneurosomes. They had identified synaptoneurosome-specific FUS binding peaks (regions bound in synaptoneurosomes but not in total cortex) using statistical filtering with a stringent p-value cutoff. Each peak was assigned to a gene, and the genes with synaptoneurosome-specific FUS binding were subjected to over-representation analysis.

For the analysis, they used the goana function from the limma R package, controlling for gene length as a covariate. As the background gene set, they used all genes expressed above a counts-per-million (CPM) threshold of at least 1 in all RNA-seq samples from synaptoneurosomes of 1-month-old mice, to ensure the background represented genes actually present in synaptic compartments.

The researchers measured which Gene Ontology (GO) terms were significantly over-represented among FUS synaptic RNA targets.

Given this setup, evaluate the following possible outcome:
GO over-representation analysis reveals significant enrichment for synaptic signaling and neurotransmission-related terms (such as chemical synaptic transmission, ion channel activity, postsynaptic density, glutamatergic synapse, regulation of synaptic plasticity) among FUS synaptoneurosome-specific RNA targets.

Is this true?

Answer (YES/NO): NO